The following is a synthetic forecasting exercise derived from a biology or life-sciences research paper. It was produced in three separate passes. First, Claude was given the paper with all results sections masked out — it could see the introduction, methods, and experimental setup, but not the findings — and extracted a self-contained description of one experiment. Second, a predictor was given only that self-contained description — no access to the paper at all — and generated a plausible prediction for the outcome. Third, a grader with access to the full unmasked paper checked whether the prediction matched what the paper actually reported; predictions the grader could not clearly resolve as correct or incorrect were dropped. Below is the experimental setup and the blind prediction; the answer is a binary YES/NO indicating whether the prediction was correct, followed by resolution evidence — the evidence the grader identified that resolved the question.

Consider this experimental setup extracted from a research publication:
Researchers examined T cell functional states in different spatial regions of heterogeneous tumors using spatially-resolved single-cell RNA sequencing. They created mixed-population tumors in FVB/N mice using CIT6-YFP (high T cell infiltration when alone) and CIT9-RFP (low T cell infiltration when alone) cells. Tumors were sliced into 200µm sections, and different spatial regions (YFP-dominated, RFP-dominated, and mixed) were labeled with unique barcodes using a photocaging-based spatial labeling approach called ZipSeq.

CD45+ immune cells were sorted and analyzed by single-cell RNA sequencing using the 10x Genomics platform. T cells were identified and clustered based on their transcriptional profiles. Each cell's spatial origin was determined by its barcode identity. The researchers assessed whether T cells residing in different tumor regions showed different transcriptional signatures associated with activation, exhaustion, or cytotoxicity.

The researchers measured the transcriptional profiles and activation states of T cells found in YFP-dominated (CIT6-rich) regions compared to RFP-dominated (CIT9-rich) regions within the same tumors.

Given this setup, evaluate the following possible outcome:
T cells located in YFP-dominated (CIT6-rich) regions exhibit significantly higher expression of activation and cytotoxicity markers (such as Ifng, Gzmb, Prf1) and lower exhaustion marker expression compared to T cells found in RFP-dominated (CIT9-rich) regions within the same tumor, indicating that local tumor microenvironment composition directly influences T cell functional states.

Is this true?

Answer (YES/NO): NO